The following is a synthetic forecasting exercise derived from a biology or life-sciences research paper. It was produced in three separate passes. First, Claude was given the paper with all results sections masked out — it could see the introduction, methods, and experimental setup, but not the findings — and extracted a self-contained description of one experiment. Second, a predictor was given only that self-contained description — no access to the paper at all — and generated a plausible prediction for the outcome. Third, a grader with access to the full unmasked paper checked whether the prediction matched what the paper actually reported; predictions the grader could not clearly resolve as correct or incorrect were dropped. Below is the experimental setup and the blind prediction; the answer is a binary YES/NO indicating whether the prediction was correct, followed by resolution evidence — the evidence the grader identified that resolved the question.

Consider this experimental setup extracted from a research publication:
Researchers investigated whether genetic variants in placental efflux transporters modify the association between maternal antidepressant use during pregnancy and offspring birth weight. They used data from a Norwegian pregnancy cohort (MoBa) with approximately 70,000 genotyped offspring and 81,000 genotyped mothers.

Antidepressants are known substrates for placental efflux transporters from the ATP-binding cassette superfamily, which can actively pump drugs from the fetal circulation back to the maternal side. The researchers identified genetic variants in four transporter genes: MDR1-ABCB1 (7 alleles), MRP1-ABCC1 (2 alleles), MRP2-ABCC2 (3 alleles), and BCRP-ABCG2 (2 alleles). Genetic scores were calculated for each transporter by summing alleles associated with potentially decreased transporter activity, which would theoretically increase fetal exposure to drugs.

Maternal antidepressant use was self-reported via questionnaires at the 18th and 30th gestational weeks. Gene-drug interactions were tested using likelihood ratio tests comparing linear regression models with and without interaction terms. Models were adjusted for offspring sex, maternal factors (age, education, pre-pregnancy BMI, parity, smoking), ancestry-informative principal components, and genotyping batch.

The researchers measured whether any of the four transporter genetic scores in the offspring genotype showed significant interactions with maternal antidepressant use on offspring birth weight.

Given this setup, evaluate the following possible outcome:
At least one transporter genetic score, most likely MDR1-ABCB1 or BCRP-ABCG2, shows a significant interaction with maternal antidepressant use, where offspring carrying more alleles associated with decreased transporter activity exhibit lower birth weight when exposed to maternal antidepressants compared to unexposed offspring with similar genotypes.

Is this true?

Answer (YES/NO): NO